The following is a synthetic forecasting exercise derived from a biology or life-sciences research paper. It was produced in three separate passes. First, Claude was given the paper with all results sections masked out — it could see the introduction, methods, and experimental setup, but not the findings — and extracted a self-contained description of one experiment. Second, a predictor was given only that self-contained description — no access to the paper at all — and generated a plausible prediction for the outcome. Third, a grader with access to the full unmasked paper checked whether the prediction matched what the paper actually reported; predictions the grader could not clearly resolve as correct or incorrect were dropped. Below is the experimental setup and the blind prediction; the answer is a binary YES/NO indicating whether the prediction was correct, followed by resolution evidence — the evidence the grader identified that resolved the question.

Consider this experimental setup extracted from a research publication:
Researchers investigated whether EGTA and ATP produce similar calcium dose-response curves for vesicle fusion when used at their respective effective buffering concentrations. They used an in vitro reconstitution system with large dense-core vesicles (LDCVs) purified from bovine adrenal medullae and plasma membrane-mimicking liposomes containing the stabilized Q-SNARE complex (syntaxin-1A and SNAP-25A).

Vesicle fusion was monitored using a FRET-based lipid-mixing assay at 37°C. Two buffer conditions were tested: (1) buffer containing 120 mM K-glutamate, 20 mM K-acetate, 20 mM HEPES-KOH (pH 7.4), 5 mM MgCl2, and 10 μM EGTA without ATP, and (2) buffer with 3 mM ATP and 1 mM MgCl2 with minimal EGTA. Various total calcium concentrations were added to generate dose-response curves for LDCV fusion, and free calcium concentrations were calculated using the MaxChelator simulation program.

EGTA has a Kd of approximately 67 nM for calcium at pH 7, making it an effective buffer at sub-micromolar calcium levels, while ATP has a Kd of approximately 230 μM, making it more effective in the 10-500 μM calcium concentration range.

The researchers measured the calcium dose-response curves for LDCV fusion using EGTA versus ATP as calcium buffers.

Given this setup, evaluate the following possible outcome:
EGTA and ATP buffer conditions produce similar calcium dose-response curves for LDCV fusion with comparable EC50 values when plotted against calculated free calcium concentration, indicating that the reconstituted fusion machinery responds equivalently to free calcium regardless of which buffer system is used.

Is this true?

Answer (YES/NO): NO